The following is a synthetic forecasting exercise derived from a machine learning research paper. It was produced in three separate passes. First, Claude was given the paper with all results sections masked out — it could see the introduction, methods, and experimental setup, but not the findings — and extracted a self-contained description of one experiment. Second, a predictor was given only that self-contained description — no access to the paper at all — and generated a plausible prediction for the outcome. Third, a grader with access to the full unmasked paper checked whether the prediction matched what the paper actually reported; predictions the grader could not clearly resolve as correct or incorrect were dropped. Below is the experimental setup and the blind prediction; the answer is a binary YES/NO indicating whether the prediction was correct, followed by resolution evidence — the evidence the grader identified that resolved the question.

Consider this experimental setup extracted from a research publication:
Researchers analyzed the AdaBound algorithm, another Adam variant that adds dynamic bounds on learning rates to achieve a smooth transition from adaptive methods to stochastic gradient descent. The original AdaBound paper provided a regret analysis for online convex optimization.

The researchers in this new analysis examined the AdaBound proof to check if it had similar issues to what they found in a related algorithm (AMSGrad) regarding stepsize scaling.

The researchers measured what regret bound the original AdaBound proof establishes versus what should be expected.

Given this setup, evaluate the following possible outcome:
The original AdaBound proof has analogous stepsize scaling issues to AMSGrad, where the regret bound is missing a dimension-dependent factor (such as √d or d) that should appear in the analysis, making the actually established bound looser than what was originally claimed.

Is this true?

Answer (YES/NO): NO